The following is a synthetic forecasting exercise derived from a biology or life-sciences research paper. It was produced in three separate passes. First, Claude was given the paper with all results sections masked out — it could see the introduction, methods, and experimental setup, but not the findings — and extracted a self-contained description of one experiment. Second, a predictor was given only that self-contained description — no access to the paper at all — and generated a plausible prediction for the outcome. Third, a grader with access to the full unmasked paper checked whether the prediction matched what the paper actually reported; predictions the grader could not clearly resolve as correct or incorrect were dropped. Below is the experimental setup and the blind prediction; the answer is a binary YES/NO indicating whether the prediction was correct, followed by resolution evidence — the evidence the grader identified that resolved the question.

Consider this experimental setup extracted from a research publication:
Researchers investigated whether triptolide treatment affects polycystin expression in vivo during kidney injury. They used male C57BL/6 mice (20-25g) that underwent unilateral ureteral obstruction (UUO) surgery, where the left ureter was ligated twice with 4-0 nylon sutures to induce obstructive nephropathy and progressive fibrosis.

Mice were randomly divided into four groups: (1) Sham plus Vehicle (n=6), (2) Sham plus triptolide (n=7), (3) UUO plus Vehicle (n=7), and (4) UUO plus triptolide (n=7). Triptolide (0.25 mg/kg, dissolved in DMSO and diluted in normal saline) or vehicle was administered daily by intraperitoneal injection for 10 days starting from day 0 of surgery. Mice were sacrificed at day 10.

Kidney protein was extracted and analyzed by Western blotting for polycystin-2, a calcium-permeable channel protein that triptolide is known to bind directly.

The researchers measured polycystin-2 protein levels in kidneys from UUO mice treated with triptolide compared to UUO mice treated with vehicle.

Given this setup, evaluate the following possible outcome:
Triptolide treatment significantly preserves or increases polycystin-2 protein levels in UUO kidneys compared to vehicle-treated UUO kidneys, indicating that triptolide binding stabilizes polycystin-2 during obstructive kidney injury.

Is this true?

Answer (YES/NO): NO